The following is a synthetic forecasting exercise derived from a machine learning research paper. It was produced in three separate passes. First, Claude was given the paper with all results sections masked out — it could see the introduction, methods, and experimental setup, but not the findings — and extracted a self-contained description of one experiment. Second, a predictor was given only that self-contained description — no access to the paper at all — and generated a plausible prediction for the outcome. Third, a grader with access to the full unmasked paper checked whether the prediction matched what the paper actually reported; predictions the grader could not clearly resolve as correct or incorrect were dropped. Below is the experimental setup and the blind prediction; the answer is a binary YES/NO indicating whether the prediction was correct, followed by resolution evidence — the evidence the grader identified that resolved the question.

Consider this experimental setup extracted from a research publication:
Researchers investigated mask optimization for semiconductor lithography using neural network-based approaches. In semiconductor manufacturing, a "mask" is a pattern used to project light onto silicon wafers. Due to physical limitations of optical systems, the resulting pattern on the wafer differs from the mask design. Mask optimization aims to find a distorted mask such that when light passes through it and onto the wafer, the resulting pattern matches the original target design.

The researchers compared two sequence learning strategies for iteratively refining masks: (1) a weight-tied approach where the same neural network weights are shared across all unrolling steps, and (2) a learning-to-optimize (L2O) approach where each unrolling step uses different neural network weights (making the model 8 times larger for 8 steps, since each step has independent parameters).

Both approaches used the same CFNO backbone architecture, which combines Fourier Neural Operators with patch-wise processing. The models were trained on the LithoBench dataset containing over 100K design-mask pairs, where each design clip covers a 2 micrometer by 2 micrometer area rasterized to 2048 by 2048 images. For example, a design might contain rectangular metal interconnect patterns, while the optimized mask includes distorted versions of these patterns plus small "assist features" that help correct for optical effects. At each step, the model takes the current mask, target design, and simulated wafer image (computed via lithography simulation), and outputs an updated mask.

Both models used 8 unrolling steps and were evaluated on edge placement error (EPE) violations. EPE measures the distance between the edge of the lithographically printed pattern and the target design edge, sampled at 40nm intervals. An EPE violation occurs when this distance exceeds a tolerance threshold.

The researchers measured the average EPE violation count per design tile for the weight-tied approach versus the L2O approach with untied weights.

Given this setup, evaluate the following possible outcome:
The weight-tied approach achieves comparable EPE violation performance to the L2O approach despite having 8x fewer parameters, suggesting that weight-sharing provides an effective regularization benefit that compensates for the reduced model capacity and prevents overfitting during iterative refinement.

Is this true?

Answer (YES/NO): NO